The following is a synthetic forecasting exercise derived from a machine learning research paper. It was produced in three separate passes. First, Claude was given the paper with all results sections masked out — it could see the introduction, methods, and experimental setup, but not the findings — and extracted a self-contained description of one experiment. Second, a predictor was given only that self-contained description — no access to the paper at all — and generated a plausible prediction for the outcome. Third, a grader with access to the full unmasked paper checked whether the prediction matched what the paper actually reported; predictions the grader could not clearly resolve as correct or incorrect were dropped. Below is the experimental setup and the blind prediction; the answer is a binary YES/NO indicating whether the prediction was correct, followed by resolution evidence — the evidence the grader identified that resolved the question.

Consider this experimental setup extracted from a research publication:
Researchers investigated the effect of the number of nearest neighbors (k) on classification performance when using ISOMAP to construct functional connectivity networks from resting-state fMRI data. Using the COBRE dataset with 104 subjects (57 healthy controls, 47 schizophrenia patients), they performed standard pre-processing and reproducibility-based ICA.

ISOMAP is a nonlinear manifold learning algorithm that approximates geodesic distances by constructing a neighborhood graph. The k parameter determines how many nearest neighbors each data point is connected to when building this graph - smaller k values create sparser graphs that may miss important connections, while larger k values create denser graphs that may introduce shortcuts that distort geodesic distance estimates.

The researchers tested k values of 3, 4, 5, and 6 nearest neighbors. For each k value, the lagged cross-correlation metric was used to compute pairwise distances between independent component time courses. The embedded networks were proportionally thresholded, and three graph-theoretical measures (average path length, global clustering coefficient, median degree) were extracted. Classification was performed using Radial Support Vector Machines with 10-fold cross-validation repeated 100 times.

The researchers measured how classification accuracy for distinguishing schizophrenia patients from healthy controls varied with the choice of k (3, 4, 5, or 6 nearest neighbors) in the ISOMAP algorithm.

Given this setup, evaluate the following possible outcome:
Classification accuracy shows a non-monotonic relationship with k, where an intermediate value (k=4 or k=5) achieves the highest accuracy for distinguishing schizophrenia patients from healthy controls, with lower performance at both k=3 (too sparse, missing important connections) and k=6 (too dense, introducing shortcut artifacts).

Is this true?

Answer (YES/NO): YES